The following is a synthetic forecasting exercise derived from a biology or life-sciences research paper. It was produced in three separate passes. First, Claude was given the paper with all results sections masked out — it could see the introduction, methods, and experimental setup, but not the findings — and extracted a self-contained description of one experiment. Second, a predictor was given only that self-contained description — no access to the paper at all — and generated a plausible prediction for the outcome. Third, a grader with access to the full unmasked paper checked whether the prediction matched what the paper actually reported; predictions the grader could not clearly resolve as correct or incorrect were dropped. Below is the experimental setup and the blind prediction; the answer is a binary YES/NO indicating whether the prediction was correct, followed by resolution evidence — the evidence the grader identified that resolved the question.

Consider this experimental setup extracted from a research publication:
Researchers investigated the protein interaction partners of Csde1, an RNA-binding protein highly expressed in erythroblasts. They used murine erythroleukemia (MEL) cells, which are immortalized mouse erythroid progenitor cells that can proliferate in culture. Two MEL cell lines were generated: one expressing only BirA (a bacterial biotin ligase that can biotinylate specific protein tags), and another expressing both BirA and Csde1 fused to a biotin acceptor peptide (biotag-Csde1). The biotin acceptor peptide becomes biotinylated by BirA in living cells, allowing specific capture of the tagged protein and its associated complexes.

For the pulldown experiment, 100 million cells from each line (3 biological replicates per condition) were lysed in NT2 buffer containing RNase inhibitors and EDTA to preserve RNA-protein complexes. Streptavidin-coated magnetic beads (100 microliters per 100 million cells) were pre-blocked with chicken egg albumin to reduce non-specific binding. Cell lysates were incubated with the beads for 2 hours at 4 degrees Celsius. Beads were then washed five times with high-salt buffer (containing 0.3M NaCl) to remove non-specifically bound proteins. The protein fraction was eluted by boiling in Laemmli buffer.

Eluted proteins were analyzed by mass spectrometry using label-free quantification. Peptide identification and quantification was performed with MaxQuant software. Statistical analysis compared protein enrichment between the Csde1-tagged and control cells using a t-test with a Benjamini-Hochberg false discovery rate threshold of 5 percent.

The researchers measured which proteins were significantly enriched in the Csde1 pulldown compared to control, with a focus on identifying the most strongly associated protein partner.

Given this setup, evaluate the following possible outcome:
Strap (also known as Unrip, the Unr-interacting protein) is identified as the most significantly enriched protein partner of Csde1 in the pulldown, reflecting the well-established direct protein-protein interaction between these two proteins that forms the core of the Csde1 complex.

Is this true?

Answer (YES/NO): YES